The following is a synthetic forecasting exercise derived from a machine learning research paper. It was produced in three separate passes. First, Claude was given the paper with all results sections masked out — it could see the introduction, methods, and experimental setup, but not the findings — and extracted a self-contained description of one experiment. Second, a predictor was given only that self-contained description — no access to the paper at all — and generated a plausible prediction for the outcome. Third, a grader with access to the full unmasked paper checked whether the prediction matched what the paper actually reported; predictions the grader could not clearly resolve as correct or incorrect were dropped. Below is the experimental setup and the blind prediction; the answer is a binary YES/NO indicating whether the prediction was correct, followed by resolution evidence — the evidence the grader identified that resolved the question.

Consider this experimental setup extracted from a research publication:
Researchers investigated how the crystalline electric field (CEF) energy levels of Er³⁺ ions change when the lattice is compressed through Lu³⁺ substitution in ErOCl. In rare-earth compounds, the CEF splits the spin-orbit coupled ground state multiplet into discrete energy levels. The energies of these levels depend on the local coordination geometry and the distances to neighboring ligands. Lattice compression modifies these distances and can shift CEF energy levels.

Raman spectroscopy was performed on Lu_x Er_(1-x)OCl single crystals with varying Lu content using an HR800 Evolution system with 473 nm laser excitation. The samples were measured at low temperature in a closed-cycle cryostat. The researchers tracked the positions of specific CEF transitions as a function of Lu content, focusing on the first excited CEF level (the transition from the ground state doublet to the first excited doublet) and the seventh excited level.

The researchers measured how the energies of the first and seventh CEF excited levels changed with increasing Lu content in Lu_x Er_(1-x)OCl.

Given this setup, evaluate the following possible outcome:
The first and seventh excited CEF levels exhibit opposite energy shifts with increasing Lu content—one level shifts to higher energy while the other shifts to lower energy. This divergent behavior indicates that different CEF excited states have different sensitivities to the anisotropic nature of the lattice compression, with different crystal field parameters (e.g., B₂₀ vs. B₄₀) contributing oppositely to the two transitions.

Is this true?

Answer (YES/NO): NO